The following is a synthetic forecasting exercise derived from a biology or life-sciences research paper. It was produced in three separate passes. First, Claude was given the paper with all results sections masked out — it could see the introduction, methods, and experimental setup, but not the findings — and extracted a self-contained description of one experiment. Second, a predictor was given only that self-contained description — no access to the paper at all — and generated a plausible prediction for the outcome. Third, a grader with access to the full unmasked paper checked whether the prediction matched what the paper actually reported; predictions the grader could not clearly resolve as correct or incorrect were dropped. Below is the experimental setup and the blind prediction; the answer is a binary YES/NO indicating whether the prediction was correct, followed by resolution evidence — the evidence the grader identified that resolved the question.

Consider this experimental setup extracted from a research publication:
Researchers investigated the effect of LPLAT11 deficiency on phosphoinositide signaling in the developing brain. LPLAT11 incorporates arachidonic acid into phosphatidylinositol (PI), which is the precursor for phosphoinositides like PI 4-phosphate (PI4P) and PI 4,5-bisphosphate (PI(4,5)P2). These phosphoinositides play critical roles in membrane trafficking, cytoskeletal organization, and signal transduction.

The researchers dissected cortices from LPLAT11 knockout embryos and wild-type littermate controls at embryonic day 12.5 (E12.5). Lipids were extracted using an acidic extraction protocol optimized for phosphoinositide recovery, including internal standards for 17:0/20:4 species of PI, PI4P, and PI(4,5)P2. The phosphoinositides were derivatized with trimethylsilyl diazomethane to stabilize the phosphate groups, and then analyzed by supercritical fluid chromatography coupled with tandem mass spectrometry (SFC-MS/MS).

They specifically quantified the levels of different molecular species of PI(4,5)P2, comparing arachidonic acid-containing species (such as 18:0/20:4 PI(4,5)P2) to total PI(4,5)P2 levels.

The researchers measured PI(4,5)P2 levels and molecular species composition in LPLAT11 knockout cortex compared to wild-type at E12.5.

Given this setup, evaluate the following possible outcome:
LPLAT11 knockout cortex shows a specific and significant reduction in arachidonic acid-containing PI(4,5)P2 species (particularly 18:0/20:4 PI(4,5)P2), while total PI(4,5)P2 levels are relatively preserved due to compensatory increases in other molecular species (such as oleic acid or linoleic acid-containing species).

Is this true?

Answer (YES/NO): NO